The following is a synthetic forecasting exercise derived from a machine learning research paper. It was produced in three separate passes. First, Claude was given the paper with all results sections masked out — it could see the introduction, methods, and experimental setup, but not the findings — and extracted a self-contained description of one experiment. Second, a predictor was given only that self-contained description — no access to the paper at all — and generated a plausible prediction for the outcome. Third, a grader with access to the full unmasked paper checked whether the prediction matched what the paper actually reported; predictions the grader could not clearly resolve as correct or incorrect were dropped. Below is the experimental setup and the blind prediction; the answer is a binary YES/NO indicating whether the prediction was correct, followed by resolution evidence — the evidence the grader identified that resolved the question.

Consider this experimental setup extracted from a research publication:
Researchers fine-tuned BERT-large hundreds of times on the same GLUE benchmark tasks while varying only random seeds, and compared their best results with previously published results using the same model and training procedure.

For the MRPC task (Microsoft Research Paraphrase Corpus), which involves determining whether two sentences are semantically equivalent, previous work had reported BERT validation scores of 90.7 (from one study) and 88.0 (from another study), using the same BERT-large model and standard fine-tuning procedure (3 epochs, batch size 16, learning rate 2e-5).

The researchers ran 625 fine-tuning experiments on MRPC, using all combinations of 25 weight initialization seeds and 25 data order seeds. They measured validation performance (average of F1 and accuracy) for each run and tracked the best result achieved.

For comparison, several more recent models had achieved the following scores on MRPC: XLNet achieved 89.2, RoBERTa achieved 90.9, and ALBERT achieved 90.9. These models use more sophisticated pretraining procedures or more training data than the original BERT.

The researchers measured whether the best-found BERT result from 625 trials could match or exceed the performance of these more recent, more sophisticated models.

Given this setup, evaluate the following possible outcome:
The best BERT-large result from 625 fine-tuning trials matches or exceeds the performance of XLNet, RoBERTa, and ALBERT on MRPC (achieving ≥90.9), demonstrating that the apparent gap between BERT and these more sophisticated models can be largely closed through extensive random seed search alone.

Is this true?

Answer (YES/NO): YES